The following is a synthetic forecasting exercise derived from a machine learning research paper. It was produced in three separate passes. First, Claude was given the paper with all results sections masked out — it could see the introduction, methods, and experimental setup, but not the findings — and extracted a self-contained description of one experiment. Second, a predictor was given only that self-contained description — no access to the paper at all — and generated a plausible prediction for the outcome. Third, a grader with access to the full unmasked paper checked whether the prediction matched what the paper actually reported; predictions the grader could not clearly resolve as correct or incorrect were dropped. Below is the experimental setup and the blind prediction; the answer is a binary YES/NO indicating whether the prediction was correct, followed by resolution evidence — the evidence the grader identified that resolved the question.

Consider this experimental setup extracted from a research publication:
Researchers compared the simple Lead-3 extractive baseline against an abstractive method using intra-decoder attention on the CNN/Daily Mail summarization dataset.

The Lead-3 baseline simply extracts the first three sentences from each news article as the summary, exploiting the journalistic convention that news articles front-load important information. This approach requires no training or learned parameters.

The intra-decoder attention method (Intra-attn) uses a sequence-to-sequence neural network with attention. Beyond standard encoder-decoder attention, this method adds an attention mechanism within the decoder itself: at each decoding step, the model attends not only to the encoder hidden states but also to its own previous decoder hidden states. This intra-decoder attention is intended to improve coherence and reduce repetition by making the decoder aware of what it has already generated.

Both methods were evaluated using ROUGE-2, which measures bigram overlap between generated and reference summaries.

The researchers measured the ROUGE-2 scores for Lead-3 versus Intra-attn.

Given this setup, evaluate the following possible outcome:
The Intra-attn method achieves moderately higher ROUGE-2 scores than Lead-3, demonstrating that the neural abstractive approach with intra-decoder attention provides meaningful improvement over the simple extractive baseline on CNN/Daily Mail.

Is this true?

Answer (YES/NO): NO